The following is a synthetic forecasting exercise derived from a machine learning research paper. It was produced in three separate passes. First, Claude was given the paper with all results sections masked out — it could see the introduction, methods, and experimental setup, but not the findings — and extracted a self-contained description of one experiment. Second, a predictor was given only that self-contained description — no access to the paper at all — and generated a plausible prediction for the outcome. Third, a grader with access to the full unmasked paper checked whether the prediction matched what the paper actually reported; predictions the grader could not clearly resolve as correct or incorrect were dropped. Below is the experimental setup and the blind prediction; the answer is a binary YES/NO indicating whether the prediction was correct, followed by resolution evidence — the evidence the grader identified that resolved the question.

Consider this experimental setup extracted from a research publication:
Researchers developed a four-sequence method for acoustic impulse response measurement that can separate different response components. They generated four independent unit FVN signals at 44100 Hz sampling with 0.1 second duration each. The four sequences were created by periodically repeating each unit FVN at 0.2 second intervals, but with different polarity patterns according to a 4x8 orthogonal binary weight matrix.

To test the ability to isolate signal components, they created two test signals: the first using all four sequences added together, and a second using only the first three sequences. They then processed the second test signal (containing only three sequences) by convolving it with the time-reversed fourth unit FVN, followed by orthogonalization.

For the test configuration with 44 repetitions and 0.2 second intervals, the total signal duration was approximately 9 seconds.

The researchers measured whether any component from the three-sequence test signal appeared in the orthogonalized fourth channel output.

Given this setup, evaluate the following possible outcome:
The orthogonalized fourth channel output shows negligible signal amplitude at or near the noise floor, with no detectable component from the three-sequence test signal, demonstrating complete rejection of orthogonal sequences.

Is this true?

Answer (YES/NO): YES